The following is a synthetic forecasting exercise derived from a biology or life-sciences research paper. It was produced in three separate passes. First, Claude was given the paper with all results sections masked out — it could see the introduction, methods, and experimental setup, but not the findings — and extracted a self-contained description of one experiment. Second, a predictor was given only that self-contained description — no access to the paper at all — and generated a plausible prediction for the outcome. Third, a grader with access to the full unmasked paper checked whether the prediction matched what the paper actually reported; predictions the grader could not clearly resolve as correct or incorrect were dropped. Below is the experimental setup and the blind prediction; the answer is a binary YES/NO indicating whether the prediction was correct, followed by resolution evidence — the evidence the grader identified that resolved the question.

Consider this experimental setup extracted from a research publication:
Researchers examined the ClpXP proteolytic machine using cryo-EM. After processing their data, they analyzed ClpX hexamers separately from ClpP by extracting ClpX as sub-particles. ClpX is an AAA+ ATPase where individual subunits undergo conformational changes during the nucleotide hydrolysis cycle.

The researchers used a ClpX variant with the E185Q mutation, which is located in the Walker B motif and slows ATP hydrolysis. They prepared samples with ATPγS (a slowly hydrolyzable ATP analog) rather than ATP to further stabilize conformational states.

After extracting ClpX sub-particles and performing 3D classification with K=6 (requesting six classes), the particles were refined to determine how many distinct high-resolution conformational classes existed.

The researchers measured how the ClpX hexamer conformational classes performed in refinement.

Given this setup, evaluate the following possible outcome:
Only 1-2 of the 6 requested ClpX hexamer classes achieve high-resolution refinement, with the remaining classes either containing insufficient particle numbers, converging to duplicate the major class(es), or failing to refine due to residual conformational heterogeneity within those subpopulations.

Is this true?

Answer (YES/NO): NO